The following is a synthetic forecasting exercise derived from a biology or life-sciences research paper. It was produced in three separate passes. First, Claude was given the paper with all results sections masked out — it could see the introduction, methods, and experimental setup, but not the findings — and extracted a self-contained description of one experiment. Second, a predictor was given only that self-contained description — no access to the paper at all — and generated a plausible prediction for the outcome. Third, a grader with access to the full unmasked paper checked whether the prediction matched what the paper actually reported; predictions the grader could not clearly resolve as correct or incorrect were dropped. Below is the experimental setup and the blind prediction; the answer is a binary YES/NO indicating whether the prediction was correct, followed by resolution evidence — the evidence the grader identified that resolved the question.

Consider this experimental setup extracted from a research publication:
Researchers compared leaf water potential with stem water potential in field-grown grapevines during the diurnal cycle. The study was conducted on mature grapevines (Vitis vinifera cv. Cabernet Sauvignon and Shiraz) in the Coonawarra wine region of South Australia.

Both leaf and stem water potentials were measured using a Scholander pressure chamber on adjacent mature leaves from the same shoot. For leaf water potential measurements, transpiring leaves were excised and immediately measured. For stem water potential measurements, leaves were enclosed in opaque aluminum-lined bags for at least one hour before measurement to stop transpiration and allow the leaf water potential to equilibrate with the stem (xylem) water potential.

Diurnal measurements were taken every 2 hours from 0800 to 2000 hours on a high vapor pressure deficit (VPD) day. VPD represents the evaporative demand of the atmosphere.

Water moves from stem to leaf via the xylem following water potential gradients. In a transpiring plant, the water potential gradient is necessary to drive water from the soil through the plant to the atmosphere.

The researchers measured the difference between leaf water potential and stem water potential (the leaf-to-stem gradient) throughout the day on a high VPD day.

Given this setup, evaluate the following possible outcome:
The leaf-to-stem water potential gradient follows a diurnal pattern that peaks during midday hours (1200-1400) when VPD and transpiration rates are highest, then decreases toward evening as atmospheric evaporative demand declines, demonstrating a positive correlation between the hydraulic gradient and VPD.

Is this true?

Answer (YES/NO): NO